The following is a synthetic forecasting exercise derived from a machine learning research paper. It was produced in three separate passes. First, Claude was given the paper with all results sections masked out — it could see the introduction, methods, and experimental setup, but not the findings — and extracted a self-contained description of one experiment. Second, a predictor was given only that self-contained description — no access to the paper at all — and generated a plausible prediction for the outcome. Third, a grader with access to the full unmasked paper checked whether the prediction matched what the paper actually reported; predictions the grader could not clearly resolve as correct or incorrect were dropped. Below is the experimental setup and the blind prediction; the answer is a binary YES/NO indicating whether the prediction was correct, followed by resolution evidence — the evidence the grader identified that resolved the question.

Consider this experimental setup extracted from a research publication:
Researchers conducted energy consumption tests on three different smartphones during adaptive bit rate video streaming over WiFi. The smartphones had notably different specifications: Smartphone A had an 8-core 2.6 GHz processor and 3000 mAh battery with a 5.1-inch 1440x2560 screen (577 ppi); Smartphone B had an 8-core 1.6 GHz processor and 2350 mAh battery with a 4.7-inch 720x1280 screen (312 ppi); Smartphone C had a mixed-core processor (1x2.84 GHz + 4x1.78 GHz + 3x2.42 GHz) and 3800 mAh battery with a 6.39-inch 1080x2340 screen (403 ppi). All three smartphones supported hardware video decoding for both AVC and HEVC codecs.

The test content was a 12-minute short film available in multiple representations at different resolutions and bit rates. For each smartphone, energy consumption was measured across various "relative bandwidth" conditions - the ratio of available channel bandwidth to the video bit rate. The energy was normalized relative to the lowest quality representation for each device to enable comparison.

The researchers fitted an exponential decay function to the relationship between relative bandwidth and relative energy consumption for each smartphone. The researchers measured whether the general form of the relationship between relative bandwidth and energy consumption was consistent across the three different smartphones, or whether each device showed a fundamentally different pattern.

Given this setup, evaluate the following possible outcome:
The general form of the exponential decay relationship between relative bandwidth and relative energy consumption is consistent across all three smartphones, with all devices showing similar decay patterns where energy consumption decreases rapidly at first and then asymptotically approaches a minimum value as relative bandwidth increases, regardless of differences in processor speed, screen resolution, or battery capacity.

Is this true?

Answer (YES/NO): YES